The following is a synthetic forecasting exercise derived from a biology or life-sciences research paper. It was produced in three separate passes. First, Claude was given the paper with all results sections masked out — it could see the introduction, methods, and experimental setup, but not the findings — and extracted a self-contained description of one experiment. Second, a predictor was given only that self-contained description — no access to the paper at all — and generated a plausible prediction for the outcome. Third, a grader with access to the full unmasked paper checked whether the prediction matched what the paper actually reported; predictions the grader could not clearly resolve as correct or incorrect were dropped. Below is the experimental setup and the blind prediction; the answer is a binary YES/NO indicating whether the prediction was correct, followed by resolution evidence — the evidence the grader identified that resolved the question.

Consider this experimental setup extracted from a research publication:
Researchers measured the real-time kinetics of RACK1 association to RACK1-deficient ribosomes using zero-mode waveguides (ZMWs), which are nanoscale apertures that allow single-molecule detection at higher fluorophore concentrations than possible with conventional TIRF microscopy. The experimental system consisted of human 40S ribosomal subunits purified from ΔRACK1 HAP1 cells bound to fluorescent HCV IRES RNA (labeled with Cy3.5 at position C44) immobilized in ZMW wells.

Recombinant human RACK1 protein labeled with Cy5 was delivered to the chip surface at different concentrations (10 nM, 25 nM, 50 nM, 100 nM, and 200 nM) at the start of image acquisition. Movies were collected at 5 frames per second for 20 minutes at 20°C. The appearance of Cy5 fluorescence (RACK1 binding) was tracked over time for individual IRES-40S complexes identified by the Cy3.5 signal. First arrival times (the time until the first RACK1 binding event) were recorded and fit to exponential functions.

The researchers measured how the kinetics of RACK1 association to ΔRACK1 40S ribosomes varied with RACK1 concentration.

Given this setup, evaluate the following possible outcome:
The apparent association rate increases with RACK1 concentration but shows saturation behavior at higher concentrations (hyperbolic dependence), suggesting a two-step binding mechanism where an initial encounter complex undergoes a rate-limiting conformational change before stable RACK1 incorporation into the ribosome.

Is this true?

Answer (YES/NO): NO